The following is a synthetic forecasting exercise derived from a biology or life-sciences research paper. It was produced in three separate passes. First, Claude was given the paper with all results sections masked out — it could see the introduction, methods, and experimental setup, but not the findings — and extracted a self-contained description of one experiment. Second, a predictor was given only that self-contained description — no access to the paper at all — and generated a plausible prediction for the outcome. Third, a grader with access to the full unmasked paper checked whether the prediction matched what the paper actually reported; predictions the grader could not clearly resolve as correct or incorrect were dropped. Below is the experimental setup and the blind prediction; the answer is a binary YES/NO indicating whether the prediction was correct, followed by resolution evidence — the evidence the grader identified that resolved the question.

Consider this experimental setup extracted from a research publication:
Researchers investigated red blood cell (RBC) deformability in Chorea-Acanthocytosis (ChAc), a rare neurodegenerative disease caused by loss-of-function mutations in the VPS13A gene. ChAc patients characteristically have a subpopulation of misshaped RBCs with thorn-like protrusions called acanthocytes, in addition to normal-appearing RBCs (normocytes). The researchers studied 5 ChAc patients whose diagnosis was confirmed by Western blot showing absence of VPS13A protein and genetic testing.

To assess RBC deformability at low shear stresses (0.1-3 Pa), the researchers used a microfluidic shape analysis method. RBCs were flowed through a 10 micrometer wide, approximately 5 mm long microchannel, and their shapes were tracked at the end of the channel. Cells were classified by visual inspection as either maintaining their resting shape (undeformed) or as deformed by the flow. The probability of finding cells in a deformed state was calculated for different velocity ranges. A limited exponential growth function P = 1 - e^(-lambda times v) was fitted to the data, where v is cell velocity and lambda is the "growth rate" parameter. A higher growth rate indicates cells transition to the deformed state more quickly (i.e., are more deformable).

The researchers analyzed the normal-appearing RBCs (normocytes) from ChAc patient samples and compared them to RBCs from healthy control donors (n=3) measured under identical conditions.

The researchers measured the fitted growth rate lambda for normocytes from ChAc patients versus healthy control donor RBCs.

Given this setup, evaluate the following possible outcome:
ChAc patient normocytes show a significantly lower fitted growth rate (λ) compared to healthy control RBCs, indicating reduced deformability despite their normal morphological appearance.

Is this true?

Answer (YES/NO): YES